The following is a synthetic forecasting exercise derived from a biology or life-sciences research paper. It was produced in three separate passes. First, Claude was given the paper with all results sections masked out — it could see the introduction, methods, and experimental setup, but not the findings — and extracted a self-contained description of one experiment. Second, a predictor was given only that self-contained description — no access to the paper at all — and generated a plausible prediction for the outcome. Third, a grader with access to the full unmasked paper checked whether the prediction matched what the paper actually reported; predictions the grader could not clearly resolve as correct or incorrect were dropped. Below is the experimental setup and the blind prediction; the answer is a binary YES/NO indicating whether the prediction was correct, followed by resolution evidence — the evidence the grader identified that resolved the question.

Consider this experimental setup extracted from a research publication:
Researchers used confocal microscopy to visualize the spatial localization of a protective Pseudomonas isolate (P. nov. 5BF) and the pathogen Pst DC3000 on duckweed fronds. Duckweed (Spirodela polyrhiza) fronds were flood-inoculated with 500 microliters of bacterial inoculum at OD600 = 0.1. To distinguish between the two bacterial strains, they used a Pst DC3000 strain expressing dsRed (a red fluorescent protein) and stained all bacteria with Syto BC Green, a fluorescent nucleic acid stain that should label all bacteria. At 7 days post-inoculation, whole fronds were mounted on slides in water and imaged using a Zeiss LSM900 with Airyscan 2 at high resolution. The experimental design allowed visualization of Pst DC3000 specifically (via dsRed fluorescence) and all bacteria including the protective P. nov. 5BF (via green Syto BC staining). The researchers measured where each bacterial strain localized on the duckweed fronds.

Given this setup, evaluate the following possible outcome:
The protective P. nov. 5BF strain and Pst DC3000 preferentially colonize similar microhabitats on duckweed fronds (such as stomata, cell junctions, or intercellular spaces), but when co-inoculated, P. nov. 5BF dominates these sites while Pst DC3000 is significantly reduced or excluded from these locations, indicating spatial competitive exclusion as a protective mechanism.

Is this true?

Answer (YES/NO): NO